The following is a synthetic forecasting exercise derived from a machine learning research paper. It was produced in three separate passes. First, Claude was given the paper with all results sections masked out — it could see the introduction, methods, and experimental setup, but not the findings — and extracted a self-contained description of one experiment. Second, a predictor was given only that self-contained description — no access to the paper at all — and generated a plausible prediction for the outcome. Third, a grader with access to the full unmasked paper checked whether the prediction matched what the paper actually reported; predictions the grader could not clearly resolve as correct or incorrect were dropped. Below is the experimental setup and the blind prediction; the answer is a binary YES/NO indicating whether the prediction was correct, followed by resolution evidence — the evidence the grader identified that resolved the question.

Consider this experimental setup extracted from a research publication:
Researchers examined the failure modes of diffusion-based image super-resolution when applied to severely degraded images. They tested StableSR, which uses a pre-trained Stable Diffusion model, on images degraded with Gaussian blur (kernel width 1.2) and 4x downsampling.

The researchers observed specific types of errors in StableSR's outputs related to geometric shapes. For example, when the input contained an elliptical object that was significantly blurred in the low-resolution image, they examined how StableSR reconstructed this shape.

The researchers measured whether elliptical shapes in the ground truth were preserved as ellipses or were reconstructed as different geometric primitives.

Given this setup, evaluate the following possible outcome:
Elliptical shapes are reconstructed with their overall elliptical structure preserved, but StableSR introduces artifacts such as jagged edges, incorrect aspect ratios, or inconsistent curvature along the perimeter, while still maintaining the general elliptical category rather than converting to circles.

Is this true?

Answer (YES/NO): NO